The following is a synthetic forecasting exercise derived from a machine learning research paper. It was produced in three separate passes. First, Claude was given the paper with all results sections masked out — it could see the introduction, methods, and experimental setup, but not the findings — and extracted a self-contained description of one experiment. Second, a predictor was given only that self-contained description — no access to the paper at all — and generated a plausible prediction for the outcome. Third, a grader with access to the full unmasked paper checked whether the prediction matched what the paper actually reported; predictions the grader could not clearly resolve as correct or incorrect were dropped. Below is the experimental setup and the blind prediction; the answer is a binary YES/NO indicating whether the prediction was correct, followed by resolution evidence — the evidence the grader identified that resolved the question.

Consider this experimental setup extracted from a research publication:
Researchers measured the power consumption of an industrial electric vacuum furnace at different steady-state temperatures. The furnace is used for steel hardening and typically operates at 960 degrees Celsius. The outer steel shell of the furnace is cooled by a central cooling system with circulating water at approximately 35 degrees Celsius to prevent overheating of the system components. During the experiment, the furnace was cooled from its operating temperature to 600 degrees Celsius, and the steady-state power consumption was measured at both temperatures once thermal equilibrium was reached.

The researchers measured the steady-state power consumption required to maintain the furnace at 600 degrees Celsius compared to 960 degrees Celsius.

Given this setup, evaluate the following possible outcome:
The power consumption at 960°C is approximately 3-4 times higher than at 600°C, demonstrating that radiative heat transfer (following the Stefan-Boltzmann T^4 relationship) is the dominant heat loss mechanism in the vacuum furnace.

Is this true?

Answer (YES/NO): NO